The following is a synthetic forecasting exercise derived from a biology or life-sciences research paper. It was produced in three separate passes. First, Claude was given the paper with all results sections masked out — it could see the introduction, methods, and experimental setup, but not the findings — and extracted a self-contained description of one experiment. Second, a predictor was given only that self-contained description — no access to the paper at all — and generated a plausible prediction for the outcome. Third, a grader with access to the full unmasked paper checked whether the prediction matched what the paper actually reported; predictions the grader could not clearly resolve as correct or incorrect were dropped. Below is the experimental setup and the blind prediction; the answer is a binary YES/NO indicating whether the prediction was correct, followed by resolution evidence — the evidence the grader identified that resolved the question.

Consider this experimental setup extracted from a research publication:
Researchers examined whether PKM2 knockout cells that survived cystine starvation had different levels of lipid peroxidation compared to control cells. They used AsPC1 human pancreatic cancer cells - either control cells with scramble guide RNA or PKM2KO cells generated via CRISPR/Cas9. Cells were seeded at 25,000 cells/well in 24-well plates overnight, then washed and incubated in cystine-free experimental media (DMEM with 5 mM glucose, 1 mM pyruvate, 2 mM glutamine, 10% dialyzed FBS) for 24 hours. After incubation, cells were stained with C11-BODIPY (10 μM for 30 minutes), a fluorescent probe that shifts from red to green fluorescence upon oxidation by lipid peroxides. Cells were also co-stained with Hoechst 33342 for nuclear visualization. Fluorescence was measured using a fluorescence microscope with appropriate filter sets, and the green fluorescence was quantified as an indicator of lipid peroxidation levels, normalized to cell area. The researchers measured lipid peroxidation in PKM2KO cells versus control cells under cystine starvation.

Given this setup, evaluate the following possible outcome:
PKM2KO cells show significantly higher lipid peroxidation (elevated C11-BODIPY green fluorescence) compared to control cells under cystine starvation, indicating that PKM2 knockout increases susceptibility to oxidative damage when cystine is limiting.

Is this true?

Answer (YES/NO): NO